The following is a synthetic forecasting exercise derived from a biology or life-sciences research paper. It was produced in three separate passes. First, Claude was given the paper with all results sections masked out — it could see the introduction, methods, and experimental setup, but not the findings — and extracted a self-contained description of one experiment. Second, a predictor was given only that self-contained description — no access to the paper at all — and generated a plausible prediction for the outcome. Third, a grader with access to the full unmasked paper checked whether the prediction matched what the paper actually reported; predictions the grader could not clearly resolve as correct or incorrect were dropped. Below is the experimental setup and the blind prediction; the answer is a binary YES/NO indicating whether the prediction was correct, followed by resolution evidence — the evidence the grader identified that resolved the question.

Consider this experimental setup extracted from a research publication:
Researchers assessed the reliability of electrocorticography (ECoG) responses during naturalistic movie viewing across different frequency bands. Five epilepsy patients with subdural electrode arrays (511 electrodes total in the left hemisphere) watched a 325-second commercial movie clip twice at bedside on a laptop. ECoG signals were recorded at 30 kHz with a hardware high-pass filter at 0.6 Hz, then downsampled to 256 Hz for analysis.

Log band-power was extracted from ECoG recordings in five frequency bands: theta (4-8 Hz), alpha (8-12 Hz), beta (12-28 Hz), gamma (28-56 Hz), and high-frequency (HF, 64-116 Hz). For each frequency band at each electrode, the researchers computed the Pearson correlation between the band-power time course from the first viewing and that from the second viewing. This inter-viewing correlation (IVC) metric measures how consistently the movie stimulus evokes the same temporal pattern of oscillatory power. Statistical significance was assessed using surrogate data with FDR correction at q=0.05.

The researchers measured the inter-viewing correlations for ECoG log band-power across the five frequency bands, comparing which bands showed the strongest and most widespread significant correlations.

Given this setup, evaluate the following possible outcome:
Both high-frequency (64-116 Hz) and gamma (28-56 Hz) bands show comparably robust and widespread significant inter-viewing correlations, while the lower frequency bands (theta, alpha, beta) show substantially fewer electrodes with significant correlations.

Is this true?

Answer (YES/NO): NO